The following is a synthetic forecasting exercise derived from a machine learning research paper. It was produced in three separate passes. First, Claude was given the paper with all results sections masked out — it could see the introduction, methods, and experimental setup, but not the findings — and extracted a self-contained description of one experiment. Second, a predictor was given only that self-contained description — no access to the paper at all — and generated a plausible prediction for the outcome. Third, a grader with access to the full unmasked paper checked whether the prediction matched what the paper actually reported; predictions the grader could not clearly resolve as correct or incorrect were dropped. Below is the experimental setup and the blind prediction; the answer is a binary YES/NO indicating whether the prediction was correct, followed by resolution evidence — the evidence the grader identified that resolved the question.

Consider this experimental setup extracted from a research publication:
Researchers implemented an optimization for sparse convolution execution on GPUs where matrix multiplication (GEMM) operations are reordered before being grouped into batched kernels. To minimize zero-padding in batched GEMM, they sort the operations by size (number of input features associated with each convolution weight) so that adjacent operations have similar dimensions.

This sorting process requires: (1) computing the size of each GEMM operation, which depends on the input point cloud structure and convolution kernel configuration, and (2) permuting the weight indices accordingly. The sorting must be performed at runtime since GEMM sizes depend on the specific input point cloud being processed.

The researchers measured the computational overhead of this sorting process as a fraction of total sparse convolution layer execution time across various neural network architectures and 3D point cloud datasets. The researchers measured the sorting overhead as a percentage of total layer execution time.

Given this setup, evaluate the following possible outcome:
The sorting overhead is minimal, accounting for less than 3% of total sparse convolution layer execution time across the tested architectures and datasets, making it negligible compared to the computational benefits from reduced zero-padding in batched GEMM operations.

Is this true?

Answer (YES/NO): NO